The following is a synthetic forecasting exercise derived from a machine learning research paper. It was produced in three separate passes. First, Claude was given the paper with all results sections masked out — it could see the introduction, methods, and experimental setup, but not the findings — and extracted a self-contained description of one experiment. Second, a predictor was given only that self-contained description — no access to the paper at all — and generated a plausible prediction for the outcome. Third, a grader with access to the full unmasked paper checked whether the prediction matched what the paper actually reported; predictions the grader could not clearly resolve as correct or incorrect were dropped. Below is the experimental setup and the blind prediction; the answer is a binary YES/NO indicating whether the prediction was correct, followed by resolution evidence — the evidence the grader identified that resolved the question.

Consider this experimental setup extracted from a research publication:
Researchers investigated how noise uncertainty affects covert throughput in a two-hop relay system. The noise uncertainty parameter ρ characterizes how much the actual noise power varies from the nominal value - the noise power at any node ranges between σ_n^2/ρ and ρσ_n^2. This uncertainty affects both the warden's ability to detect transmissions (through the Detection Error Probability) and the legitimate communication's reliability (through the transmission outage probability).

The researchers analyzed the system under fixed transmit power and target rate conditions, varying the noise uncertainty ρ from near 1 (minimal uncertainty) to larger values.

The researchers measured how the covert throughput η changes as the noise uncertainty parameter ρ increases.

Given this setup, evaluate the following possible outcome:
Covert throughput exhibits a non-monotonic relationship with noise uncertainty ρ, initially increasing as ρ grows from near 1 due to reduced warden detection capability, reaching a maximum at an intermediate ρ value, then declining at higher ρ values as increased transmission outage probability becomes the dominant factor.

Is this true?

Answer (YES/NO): YES